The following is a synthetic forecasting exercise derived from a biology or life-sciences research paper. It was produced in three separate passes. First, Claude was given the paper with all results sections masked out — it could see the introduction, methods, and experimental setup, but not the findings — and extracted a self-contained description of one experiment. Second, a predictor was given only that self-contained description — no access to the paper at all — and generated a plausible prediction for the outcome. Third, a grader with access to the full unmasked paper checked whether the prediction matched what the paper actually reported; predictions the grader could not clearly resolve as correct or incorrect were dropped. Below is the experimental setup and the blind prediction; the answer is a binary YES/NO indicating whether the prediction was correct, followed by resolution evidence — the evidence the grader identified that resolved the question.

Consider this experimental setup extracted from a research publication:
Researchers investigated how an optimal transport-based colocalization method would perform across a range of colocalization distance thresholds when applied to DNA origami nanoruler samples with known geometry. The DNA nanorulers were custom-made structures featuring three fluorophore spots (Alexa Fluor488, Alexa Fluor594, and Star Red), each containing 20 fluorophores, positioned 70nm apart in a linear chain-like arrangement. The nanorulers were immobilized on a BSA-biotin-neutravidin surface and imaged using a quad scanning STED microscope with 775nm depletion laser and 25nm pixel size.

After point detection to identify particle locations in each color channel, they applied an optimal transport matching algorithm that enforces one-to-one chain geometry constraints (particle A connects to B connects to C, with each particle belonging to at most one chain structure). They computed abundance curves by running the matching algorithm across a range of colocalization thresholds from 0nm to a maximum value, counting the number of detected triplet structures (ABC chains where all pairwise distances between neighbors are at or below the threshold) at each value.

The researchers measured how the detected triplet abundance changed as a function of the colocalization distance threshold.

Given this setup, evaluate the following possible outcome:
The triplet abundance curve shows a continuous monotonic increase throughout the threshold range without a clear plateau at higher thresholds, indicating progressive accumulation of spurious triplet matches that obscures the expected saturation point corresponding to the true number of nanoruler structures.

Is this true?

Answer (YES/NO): NO